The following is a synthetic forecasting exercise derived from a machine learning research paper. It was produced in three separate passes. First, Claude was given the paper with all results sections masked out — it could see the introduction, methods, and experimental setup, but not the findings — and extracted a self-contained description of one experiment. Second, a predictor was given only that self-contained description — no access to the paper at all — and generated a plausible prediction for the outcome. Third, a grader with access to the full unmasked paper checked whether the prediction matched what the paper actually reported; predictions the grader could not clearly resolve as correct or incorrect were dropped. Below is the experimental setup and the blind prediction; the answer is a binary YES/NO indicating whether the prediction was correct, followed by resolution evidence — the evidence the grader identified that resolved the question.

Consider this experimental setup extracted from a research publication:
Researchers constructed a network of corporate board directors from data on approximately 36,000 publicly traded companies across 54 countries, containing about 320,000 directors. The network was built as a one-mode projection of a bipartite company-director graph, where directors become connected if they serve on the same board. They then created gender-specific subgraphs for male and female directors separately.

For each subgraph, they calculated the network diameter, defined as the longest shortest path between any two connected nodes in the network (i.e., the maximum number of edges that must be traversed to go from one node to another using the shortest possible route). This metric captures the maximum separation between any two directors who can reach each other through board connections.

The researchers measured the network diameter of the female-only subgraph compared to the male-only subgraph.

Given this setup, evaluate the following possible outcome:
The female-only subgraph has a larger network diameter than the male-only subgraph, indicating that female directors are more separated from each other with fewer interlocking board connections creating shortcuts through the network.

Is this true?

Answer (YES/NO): YES